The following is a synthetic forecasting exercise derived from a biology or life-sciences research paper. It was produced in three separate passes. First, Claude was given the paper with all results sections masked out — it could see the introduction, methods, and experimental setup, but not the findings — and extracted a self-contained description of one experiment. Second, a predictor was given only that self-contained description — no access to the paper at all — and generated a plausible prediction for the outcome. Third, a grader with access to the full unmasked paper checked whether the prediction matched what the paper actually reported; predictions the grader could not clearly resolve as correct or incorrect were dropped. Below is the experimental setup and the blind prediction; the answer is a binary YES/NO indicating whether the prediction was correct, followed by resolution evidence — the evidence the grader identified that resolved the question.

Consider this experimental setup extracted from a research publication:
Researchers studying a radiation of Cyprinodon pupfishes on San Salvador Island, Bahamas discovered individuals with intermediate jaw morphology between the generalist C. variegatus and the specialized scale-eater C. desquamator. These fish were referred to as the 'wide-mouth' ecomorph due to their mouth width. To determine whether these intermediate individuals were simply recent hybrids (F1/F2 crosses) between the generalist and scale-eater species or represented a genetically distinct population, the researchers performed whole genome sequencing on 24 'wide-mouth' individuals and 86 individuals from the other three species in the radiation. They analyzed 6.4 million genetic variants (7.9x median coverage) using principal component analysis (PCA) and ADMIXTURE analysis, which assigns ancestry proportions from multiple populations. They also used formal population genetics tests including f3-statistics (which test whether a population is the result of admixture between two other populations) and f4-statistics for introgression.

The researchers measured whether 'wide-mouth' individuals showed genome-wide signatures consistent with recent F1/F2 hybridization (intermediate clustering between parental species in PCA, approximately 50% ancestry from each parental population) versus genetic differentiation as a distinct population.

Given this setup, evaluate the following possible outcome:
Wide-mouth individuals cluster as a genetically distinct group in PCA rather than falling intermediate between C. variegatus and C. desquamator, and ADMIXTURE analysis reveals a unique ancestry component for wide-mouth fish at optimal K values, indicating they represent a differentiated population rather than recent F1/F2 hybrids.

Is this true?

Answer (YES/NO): YES